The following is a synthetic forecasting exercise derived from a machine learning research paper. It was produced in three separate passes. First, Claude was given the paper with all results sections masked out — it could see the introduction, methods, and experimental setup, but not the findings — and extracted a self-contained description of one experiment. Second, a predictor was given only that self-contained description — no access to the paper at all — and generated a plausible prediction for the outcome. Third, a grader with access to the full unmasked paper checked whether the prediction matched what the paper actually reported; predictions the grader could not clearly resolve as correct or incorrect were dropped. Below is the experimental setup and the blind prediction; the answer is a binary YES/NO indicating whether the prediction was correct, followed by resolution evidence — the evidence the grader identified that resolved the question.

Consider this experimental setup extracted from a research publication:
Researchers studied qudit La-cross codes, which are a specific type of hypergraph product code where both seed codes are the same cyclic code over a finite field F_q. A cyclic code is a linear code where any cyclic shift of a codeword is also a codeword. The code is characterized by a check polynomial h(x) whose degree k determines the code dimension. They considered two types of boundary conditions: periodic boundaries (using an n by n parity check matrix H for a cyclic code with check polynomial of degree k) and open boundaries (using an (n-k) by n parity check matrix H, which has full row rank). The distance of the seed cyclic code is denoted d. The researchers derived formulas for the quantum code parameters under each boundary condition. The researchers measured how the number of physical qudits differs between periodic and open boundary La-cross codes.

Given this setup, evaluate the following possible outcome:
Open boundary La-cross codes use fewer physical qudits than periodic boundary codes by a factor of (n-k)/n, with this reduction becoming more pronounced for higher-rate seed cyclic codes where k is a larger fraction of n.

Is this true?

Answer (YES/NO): NO